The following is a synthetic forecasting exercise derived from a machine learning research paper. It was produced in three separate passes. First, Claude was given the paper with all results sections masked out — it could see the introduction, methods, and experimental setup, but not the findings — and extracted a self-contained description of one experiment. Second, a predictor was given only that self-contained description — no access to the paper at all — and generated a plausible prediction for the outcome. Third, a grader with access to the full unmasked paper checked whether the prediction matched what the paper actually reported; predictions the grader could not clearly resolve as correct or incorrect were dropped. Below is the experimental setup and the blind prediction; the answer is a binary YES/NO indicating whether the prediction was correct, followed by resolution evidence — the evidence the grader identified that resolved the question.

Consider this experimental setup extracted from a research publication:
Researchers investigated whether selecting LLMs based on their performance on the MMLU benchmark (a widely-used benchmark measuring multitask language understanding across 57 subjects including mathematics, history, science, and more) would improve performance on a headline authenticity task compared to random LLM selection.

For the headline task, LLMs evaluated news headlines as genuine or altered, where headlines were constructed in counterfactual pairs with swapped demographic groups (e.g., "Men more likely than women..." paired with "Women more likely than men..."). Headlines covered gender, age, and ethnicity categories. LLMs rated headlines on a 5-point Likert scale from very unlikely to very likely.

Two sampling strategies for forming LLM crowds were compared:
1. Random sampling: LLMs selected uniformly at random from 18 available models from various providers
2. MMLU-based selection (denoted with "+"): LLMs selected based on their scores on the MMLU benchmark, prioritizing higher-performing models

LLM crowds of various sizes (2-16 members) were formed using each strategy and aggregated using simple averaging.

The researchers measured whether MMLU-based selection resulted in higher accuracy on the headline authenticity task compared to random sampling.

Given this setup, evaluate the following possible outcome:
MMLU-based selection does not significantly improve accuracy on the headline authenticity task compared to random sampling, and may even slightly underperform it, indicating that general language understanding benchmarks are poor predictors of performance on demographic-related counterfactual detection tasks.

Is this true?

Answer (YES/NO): NO